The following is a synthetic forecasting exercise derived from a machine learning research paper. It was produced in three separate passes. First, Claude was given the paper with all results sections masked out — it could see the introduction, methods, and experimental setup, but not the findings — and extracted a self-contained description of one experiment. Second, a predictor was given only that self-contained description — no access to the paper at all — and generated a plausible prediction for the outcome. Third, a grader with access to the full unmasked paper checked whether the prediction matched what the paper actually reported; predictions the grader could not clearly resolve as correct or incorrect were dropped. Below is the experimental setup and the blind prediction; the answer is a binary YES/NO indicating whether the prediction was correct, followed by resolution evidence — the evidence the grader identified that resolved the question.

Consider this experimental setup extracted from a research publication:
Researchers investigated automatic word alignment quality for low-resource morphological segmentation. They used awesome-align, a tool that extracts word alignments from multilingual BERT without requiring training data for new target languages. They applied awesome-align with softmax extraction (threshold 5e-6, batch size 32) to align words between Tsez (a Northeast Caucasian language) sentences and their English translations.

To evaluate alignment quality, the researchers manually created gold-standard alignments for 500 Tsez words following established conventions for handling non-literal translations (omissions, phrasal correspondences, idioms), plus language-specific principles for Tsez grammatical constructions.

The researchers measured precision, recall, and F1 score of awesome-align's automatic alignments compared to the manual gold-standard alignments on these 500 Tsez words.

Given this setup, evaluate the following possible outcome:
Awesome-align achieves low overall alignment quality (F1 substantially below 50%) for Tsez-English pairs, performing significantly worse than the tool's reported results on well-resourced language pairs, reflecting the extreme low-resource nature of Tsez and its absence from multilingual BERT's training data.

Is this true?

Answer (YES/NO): YES